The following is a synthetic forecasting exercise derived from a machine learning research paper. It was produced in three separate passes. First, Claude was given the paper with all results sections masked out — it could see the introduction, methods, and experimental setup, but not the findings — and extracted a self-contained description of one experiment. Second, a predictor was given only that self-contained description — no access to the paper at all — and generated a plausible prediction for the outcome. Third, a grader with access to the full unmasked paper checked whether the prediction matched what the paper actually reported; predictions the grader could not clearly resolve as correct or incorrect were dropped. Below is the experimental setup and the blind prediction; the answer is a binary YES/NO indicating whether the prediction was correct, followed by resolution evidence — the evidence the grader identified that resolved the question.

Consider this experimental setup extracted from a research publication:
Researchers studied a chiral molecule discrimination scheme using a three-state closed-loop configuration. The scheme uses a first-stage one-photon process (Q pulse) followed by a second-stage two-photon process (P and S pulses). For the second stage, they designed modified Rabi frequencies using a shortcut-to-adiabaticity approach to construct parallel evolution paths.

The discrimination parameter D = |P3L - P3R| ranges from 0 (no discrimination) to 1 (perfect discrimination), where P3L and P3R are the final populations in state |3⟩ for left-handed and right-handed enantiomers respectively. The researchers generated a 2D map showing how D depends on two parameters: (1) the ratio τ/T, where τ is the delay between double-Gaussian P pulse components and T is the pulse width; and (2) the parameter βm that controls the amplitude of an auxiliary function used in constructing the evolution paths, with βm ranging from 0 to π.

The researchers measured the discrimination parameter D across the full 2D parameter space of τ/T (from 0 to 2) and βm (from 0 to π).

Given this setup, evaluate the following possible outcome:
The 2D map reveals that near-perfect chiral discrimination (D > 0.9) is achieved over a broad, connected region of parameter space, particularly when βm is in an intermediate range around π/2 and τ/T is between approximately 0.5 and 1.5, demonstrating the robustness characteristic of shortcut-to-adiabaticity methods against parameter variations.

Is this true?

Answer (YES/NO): NO